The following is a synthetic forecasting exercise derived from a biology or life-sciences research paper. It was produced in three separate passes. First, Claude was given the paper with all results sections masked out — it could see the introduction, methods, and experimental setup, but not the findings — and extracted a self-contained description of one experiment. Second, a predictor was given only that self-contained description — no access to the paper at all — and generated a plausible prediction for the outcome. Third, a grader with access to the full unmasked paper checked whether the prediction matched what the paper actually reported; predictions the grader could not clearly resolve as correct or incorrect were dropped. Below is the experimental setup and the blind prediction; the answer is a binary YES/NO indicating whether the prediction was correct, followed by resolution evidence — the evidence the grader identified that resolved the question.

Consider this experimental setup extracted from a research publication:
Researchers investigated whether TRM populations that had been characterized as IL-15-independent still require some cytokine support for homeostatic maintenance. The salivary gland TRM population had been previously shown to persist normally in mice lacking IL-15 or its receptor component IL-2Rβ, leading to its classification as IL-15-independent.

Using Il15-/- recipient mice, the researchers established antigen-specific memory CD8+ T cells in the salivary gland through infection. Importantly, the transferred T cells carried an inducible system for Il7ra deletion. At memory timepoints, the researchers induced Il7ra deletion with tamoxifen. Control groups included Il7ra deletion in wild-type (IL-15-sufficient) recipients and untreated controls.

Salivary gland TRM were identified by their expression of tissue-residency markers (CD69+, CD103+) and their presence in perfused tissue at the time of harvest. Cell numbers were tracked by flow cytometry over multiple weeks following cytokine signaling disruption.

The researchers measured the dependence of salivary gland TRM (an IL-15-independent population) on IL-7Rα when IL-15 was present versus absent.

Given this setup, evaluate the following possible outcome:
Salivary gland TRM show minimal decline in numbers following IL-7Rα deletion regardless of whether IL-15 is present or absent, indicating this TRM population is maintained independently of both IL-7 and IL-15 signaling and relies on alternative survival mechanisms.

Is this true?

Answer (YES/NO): NO